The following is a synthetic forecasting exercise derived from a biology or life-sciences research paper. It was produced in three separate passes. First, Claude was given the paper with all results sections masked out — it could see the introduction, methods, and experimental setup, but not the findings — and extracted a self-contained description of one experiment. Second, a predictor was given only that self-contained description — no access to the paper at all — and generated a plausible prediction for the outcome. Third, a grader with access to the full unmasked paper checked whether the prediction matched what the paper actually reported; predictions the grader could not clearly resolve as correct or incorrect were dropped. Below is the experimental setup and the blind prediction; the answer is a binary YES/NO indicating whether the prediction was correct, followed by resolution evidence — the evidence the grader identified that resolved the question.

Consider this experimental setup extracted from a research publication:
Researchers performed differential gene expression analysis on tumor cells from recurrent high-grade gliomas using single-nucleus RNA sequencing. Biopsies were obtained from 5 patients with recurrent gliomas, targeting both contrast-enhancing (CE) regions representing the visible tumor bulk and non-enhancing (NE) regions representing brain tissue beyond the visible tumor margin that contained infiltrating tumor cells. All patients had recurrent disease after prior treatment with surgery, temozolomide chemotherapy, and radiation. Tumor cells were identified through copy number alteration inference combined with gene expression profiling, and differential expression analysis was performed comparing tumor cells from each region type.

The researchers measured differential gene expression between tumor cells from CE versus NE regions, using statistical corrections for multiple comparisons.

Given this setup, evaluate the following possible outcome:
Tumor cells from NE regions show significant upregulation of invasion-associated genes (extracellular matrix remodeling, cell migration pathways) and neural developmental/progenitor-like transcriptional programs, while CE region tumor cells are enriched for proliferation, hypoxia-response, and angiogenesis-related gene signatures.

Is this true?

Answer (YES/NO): NO